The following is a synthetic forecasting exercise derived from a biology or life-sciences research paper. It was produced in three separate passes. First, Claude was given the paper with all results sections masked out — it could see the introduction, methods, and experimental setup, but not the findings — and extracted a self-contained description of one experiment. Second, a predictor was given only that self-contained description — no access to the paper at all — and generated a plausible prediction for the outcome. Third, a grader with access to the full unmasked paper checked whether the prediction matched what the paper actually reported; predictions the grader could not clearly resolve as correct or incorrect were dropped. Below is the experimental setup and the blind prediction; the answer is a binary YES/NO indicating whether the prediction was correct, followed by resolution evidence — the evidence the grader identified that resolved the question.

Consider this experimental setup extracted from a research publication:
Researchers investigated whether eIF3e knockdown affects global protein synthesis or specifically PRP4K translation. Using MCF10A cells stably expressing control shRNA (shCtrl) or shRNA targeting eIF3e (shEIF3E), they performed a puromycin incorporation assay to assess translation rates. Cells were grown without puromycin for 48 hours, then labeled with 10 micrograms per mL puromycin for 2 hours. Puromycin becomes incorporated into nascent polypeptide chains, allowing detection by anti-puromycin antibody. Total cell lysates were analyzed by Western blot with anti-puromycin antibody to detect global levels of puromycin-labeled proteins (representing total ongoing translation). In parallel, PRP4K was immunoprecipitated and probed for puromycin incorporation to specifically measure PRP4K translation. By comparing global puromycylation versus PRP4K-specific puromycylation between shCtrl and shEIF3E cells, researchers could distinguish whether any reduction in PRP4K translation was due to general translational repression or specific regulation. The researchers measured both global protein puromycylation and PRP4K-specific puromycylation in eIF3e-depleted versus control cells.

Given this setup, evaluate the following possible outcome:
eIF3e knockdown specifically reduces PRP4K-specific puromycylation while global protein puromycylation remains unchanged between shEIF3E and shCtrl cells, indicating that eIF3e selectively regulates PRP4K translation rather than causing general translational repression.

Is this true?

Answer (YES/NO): NO